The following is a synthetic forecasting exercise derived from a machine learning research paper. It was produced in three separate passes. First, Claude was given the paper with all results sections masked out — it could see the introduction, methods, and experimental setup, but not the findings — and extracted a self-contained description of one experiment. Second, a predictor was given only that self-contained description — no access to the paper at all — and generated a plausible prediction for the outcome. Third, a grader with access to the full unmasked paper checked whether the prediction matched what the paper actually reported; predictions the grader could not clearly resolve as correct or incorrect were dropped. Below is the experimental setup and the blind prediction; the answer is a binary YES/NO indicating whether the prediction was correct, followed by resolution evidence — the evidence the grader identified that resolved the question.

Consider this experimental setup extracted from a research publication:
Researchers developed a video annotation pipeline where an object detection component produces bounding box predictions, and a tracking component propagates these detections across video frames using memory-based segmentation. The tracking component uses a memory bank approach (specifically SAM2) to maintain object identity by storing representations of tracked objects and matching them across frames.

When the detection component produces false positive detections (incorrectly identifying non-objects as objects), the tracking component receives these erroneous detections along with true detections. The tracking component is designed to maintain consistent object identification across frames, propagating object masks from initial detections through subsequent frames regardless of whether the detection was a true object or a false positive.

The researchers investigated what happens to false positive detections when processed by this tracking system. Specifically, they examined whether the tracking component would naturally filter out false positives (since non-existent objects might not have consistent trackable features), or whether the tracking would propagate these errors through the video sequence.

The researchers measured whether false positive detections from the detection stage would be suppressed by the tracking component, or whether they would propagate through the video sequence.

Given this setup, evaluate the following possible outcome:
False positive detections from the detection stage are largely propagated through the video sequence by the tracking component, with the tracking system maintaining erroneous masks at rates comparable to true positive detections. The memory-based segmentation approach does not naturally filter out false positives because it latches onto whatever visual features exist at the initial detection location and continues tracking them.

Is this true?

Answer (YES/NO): YES